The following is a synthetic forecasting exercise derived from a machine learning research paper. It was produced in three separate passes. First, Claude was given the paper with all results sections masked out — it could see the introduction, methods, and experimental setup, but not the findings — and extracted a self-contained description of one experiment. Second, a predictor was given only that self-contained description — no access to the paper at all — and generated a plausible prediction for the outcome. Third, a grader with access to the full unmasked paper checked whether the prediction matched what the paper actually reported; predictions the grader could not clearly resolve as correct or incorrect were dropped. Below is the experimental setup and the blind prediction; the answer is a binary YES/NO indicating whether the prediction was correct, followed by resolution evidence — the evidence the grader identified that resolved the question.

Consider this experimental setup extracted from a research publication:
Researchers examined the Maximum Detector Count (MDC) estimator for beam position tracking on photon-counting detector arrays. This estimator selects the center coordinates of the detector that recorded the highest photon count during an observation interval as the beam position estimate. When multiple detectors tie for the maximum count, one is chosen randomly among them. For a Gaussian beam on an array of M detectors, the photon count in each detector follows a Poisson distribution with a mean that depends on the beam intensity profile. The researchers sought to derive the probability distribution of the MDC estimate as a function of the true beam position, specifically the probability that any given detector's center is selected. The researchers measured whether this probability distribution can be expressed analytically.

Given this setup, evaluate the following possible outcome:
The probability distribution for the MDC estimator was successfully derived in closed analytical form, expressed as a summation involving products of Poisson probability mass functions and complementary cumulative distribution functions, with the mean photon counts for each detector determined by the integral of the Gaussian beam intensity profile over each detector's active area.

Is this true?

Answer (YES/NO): NO